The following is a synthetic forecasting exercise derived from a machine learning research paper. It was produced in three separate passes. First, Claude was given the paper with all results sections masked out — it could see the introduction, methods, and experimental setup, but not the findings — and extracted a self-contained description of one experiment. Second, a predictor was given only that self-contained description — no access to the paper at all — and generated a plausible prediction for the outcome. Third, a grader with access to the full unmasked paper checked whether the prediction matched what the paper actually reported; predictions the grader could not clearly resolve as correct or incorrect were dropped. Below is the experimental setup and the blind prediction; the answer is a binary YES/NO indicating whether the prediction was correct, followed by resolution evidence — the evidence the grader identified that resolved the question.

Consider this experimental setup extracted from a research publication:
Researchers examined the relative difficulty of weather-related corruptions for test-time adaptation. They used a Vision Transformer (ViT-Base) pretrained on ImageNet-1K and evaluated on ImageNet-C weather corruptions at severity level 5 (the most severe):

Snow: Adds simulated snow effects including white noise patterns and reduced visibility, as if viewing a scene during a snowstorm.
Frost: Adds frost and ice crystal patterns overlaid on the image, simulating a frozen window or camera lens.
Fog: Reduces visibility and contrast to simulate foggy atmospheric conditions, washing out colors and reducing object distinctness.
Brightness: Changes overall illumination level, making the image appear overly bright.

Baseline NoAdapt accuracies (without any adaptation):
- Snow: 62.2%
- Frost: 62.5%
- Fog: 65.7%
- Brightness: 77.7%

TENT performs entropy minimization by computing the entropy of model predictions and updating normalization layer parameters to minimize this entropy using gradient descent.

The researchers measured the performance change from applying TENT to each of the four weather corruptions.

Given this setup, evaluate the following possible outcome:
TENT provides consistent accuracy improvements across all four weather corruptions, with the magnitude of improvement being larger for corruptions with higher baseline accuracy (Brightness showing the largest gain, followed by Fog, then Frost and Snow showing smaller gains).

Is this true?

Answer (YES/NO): NO